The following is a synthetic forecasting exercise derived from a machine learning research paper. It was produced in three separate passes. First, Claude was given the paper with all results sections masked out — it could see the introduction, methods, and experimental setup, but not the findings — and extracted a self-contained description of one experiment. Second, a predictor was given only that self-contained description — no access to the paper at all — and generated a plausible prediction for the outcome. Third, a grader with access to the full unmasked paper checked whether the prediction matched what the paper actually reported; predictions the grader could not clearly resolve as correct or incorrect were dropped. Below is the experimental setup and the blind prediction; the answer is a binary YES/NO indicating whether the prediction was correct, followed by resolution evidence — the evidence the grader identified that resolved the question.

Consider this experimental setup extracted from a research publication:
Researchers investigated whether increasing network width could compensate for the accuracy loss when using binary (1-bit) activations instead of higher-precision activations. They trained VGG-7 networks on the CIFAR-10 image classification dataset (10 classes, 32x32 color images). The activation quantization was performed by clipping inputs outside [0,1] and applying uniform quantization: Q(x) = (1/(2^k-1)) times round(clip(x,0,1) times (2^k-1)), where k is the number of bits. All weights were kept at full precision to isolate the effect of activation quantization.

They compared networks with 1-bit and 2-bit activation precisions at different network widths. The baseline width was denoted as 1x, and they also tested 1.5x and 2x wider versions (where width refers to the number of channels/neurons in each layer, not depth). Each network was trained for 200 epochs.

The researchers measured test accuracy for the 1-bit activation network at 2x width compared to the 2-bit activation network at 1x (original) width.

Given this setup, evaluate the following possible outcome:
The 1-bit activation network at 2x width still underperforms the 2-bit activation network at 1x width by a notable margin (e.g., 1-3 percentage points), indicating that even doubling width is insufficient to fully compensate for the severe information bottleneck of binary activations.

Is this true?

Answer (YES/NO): YES